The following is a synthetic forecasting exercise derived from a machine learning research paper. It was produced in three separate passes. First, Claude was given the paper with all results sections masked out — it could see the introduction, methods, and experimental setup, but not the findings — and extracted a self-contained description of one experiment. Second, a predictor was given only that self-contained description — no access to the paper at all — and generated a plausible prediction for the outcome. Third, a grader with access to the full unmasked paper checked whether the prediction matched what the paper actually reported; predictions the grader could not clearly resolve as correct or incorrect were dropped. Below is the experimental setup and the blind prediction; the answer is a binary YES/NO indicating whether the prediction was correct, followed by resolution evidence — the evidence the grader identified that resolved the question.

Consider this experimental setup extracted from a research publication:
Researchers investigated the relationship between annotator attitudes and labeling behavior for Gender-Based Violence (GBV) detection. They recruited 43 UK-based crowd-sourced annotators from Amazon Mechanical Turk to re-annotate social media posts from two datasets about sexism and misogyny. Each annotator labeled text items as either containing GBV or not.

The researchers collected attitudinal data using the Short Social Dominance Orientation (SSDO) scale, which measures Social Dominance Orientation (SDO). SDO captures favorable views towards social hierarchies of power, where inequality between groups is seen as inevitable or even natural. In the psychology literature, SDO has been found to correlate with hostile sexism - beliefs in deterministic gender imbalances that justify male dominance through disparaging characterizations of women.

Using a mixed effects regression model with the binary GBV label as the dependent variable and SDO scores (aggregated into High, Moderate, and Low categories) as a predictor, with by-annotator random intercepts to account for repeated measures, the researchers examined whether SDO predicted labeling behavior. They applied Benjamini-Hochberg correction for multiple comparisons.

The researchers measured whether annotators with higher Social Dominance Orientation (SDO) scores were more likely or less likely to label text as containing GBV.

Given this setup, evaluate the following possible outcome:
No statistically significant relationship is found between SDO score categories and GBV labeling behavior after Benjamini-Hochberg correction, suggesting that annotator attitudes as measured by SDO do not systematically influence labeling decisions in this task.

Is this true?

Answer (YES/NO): NO